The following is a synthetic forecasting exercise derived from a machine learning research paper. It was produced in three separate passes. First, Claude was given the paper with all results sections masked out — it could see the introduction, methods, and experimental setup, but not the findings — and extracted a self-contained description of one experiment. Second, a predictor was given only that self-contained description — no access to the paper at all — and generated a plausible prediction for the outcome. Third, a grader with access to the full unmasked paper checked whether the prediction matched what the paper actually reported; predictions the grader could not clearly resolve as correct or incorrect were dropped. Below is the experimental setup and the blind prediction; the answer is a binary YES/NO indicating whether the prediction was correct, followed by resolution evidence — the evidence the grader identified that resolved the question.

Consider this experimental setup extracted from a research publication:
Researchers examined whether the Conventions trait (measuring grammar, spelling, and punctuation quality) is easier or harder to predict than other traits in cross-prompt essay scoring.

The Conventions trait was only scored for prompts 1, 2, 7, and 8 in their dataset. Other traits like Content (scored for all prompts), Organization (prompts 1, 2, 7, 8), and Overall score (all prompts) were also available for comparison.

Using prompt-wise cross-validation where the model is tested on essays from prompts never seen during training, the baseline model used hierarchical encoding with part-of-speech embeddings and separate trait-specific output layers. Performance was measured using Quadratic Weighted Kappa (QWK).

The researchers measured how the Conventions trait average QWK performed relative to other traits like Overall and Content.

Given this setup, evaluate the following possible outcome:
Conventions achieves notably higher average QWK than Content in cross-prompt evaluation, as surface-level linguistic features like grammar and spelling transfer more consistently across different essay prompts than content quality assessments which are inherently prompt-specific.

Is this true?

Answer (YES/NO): NO